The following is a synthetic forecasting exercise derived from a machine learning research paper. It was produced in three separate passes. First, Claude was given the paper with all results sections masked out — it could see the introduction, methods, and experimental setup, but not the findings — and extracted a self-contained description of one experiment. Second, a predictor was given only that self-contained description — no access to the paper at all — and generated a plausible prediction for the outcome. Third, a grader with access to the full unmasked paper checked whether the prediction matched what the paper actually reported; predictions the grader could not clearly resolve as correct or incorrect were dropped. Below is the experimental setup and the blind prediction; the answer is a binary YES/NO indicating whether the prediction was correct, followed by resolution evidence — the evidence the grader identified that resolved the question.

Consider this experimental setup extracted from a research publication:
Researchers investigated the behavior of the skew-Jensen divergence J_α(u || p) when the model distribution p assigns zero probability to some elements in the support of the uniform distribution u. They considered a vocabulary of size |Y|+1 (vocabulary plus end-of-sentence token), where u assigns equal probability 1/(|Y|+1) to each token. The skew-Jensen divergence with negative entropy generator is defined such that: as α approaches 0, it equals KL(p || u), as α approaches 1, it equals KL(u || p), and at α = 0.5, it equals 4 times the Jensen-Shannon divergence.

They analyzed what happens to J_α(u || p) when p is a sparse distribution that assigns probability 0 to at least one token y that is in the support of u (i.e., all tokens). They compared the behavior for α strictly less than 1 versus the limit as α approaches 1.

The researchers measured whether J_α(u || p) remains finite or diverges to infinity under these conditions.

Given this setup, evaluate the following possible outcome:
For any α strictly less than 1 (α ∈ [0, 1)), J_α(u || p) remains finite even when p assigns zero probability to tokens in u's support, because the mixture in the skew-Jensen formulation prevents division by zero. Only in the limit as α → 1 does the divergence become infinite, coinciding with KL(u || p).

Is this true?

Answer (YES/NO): YES